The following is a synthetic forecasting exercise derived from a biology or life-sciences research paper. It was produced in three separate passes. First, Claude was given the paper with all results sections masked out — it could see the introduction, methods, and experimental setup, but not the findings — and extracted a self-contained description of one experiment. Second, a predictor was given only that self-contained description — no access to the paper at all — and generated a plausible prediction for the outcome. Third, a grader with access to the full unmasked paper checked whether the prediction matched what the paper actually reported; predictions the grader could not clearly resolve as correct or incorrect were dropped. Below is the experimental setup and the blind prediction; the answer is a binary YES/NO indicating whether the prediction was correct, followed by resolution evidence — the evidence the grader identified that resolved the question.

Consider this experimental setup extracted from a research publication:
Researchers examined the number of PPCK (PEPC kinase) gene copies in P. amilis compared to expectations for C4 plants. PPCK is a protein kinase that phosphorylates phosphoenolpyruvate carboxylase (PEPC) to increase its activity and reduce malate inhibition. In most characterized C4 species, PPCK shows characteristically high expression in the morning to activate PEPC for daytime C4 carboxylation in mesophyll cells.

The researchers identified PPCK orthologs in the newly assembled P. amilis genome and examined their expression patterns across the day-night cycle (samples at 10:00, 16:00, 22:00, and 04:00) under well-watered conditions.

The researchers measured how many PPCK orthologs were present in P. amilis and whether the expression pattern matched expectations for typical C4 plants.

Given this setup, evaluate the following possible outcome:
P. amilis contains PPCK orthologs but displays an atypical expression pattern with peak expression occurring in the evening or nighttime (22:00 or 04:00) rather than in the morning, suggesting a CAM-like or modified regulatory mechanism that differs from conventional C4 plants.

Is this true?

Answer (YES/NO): YES